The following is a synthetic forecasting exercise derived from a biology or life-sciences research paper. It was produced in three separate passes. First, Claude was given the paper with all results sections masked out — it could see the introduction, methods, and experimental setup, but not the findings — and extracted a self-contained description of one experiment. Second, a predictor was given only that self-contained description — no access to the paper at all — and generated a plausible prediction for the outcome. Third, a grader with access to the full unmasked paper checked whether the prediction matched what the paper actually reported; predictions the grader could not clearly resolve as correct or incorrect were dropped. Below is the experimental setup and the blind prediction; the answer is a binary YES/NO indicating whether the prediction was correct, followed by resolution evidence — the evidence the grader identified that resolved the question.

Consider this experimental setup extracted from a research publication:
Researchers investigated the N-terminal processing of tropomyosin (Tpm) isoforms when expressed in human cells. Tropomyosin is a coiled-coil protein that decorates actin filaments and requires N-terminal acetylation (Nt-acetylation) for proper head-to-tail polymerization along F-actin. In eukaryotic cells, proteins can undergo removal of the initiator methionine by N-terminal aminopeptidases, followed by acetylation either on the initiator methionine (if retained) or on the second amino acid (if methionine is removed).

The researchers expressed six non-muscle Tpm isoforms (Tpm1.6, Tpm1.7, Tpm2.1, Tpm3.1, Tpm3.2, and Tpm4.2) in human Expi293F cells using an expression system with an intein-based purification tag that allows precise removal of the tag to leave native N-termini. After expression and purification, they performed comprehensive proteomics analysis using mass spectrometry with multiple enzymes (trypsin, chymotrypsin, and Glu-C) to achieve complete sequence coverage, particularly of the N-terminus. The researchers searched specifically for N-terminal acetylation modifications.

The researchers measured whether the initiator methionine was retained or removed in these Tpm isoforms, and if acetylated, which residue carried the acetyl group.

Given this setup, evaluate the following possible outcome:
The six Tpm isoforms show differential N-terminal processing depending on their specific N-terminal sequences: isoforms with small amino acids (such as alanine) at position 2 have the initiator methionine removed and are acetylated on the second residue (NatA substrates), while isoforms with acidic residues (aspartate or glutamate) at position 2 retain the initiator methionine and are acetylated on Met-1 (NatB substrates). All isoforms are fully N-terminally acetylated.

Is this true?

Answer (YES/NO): YES